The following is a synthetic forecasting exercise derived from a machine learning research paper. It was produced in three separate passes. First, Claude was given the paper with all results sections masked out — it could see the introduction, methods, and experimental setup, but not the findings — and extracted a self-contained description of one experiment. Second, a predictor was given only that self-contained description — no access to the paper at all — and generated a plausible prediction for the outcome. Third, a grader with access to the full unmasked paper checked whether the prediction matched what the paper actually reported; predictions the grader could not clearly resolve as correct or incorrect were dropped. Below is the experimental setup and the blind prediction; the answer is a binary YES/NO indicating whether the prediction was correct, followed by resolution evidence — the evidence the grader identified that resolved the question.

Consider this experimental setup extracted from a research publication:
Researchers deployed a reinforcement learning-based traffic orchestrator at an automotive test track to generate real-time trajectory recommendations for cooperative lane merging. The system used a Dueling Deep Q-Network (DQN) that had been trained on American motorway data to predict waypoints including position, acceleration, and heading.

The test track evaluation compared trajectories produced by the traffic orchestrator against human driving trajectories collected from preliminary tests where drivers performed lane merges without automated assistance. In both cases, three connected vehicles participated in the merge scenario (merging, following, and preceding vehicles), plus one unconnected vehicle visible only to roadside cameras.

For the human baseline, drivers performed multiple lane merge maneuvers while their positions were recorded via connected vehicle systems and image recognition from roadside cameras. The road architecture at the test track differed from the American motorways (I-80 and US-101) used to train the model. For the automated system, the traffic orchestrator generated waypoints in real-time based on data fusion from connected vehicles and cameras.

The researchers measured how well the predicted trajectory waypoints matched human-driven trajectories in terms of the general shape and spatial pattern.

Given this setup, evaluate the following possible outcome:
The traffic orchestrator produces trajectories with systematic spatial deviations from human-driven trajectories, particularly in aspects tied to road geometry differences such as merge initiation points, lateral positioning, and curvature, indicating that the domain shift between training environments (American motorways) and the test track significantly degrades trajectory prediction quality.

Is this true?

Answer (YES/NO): NO